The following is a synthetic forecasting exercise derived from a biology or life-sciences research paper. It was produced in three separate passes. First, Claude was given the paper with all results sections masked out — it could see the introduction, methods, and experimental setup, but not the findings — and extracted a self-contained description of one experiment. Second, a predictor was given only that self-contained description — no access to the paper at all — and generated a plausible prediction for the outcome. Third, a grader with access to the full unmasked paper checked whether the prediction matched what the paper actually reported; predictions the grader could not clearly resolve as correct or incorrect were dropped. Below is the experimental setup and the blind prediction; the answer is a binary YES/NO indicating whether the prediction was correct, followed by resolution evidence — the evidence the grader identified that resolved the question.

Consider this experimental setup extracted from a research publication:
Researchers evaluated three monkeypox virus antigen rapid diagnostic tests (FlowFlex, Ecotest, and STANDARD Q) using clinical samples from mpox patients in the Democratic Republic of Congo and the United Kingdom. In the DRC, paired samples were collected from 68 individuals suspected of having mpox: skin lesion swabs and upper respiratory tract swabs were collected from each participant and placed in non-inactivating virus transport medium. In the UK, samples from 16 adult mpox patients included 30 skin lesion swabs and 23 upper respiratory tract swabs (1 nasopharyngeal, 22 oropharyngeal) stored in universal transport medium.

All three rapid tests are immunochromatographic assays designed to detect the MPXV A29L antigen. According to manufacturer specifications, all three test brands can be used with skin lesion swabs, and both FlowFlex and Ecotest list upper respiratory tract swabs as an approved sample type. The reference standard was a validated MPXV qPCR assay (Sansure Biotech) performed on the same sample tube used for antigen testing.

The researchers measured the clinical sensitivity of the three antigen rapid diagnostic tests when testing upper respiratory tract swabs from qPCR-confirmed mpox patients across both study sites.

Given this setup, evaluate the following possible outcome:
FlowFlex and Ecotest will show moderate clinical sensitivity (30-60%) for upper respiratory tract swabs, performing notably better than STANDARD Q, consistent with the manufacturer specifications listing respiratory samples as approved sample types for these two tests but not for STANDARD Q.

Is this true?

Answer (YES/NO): NO